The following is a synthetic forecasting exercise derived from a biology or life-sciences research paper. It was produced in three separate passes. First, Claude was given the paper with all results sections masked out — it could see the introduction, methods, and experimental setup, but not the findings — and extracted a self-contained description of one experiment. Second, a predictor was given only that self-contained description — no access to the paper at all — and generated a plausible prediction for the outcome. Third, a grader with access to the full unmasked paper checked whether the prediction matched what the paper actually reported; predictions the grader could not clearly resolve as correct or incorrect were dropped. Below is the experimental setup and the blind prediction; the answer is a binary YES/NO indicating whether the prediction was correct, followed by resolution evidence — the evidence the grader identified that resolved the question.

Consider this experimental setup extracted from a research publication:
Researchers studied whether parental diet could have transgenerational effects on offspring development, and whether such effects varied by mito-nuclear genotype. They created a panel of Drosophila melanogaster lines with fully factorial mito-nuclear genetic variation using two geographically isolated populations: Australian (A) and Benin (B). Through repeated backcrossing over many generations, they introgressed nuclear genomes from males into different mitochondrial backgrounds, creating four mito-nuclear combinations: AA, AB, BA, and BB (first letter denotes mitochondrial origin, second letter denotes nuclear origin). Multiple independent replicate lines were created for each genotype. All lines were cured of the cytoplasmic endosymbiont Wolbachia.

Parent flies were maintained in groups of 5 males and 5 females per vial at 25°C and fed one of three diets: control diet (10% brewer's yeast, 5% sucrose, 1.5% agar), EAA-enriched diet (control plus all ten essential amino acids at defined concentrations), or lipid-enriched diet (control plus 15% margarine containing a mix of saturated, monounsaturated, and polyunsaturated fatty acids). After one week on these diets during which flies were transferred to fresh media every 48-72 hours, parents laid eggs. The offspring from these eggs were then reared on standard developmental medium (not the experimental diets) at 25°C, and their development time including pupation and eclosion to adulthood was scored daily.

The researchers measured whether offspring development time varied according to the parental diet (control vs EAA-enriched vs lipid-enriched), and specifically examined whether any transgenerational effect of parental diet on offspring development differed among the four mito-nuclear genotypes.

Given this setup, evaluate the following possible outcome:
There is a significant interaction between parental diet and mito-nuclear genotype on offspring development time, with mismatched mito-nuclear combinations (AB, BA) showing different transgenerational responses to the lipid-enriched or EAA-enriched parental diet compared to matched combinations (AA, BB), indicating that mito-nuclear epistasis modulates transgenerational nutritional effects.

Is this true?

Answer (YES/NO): NO